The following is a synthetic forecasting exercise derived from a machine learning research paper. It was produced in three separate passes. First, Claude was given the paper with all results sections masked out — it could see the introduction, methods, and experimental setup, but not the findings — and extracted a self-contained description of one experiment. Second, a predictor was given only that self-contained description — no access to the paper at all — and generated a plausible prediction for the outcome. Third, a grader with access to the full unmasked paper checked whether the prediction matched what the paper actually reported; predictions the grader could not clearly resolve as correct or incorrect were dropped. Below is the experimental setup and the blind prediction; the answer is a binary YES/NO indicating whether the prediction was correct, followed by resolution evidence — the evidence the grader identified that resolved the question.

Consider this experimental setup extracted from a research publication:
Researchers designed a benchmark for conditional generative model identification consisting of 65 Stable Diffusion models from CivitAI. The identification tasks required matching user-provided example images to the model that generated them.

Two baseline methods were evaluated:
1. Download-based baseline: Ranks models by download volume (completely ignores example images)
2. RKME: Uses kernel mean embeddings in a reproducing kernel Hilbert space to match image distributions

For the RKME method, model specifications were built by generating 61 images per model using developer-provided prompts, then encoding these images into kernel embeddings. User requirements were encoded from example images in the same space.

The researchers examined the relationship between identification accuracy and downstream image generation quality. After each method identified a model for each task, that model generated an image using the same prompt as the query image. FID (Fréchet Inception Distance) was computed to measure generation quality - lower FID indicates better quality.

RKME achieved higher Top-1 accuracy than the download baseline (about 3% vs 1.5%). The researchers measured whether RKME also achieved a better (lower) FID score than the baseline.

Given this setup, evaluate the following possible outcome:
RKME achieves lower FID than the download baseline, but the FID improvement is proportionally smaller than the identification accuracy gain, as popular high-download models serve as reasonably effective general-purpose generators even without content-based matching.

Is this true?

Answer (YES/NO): NO